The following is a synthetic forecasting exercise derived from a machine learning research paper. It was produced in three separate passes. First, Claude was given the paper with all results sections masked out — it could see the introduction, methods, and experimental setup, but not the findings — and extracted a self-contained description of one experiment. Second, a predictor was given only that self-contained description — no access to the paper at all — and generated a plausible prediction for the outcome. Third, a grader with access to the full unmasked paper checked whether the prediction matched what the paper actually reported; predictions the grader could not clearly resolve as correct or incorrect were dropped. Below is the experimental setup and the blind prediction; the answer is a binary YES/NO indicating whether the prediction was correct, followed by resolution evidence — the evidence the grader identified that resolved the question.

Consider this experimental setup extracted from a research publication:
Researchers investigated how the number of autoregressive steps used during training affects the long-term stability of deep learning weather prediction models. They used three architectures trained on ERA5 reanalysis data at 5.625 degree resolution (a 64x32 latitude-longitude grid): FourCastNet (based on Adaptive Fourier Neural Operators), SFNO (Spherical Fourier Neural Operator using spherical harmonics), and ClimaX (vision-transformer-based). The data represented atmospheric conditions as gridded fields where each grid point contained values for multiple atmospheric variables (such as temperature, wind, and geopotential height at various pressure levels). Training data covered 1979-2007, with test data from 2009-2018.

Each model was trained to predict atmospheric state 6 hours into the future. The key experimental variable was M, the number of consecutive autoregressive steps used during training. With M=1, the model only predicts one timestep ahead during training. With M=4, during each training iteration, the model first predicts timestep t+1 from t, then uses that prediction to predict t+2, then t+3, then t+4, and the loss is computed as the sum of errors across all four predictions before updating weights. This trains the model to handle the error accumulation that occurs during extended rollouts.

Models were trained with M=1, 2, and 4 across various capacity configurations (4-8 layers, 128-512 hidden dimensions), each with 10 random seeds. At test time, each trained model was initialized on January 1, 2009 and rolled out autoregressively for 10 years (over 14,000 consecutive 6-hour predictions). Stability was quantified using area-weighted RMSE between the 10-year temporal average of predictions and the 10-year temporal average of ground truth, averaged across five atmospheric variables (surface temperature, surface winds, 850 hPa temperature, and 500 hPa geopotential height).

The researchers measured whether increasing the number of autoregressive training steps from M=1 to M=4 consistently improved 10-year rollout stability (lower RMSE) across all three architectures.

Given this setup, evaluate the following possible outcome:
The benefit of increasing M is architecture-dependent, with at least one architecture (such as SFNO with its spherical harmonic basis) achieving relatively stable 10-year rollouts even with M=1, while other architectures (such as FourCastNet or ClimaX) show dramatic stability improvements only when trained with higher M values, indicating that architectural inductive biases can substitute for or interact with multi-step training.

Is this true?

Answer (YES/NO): NO